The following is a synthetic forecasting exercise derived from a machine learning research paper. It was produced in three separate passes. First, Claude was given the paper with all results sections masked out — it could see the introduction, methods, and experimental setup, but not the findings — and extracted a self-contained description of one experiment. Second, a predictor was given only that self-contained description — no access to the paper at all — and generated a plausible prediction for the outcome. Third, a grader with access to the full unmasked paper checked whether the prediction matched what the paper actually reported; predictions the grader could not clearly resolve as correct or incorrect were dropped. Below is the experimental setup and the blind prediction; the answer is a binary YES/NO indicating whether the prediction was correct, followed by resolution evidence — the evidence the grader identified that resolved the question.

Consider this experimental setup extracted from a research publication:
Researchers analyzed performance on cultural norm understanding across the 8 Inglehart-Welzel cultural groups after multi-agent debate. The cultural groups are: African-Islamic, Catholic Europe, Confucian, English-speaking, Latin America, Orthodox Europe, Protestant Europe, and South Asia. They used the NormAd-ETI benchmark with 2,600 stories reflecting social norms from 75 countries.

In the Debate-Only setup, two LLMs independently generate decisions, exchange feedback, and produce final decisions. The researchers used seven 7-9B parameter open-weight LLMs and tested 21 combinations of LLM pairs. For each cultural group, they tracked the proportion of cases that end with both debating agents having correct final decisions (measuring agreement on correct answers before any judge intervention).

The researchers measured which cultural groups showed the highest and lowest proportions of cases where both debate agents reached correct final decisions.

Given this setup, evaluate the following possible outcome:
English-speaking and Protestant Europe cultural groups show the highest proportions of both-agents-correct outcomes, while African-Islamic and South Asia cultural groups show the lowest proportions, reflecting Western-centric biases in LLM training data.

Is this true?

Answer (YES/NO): NO